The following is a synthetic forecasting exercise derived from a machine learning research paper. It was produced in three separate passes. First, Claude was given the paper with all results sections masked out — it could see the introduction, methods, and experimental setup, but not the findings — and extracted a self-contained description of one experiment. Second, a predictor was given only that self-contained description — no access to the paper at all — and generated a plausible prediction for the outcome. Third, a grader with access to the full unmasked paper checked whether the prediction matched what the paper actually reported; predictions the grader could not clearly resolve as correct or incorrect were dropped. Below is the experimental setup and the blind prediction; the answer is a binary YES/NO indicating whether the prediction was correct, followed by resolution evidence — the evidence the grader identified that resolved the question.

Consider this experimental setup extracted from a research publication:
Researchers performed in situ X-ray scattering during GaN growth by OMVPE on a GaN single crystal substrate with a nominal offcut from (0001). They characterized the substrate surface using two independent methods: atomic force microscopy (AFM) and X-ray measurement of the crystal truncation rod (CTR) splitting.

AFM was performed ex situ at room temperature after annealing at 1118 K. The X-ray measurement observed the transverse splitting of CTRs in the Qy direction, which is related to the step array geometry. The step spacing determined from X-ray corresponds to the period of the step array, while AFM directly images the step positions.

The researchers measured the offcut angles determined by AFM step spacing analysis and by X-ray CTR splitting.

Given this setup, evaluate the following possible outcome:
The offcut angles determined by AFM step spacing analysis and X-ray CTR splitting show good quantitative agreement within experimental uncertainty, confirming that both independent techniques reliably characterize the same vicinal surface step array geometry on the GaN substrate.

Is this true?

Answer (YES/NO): YES